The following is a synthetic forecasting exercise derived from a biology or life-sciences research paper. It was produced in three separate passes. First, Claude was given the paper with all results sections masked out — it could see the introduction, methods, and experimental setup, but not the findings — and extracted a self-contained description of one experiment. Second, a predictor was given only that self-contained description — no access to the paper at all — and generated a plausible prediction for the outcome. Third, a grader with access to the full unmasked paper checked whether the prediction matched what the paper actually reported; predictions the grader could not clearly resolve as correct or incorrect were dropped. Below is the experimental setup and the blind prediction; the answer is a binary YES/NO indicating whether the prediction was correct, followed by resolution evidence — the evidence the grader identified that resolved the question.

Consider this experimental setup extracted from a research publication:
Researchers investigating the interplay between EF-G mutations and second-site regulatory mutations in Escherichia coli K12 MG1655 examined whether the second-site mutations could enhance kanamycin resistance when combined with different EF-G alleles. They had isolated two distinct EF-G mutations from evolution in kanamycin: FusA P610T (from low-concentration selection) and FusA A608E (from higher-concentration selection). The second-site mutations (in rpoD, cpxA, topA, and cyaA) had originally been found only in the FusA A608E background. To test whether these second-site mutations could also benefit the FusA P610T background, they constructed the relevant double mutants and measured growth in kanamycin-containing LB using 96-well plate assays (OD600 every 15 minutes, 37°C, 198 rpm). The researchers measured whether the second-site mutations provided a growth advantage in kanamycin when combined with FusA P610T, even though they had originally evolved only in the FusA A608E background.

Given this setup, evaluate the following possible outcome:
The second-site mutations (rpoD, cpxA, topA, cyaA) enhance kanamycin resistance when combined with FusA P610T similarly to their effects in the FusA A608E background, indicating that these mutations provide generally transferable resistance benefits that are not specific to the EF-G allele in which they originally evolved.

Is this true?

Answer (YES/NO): YES